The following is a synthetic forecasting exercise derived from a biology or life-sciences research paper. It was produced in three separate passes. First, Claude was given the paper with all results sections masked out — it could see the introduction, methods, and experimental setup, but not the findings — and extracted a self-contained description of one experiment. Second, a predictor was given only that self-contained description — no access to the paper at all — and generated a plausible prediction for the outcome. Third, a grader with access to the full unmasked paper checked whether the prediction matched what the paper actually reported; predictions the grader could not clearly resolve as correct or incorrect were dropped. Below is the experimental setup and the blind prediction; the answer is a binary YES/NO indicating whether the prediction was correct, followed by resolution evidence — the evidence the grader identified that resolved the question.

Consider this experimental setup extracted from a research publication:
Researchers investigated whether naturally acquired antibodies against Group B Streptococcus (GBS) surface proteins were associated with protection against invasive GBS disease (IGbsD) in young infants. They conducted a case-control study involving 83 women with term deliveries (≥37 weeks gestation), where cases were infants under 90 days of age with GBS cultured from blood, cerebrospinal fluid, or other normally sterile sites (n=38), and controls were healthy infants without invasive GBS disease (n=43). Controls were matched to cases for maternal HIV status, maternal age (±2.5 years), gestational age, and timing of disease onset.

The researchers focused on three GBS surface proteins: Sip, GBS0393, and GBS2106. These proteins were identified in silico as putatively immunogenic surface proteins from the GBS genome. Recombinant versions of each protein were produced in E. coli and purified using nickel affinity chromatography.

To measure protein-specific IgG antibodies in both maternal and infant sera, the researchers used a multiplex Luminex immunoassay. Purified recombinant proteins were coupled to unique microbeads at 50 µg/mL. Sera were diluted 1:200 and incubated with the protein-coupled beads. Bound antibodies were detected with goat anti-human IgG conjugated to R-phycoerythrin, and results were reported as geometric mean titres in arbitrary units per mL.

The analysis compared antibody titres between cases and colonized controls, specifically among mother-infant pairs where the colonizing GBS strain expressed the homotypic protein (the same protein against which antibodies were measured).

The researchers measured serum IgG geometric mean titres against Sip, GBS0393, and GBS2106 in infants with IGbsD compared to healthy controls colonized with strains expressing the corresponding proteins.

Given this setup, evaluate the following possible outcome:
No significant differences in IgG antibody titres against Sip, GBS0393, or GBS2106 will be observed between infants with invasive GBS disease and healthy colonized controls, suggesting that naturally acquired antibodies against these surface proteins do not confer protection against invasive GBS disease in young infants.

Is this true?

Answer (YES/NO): NO